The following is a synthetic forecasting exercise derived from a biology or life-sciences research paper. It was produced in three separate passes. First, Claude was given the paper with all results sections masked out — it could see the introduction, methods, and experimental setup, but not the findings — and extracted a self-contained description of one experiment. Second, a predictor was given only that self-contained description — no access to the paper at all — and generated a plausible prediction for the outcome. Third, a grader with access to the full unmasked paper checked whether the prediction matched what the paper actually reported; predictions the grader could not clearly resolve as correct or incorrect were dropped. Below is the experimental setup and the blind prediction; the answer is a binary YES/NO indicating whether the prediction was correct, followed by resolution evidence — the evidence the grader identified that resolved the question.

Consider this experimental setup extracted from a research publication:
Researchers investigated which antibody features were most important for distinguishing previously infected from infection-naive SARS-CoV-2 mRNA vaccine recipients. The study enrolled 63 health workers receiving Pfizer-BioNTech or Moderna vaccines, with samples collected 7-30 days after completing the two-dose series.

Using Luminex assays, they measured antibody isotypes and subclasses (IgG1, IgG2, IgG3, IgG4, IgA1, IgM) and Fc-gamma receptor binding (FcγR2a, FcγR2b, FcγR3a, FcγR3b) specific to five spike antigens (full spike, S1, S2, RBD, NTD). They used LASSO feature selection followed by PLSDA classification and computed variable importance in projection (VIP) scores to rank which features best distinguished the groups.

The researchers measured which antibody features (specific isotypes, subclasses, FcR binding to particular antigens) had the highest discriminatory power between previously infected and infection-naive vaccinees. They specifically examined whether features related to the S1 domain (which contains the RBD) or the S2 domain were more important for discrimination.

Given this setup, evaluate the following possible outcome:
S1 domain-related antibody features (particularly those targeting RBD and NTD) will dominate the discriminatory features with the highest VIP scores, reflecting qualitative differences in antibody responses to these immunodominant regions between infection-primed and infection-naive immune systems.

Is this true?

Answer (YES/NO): NO